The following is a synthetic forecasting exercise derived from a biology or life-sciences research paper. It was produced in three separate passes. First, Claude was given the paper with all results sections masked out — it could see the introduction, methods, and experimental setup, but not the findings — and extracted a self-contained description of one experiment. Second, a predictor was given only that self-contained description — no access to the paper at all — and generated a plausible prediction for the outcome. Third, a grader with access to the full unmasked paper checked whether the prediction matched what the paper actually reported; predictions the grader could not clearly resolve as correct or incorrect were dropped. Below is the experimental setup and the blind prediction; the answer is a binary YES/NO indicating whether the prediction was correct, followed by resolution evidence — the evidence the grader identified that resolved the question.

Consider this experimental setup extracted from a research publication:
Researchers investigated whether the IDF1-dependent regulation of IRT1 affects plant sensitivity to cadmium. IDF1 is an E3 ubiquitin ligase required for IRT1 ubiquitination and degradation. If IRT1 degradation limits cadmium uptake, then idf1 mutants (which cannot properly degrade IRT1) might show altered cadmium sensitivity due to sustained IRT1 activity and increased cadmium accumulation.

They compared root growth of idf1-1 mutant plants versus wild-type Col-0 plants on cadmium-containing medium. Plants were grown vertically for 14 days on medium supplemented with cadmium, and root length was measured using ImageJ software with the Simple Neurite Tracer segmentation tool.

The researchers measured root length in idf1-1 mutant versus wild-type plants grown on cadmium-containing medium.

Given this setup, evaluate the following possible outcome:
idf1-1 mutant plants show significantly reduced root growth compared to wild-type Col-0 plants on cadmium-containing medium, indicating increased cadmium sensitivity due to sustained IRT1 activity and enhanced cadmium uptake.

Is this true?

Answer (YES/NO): YES